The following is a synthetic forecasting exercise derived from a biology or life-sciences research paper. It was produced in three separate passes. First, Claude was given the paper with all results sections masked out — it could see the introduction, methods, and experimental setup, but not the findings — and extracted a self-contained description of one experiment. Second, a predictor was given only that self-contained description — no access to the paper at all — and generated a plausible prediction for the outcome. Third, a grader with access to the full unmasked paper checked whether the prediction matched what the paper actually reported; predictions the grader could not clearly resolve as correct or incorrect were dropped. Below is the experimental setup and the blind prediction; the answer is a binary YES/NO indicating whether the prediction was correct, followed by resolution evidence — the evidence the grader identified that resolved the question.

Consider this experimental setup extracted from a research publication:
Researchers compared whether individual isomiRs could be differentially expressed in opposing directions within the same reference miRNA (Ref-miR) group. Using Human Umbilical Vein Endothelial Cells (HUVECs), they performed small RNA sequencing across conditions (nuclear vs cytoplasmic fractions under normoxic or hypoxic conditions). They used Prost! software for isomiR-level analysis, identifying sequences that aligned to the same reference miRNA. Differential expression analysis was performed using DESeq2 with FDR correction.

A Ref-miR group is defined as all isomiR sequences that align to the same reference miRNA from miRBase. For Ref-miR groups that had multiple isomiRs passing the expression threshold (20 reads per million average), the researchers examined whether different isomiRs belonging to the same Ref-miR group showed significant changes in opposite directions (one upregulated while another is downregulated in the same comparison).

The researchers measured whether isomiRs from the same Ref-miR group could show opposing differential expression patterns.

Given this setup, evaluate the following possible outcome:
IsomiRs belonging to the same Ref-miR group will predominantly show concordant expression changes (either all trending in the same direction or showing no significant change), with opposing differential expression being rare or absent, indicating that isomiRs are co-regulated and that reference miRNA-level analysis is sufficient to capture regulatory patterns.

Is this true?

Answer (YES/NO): NO